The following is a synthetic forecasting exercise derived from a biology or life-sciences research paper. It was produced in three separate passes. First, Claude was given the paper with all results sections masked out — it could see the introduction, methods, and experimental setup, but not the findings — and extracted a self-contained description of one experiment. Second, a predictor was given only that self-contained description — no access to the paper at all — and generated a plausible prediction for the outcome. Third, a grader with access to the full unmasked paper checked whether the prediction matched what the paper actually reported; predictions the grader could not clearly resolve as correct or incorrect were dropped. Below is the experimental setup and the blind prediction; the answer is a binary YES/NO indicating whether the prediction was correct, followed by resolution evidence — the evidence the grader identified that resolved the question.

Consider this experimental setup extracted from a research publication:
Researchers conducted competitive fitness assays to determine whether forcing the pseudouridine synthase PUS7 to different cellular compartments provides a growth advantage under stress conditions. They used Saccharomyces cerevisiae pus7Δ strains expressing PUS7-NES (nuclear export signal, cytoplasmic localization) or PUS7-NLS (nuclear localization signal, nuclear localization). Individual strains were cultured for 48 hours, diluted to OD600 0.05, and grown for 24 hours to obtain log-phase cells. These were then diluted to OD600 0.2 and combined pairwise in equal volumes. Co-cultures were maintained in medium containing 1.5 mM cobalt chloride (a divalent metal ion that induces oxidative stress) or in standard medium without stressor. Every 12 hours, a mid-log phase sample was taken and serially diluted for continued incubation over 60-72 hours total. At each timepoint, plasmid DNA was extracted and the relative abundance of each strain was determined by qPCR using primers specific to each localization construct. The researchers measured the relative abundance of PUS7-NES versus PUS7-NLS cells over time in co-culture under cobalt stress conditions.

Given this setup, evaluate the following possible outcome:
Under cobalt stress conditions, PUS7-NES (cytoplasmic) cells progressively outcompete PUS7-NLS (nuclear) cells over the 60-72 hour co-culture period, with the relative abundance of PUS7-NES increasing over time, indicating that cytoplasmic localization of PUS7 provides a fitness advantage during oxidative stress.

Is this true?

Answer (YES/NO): YES